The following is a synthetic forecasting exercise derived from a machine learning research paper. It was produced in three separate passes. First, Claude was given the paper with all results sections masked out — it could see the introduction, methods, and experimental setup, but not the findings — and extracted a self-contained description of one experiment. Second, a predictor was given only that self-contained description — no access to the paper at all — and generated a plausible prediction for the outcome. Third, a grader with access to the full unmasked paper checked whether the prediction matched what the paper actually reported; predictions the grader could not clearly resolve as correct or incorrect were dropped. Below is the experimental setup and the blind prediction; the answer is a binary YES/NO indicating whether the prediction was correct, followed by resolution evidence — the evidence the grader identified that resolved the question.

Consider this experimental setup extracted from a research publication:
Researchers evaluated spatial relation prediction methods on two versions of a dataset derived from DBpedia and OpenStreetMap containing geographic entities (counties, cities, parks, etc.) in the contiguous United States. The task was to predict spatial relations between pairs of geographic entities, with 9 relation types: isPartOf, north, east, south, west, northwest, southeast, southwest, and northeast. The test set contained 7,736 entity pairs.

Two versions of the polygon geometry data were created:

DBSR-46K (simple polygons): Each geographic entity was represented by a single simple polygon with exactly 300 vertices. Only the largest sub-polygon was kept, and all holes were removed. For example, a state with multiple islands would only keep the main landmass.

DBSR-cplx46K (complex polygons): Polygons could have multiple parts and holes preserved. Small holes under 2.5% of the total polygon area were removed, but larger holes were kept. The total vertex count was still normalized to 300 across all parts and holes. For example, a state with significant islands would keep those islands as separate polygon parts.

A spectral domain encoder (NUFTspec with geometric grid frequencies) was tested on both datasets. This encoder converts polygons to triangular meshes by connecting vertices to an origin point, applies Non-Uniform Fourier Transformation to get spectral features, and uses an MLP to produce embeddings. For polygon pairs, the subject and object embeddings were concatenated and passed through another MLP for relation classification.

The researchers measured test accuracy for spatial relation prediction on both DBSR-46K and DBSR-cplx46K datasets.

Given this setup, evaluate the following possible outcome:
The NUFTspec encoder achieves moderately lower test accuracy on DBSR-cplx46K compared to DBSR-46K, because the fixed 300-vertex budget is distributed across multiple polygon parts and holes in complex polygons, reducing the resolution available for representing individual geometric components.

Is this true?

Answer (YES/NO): NO